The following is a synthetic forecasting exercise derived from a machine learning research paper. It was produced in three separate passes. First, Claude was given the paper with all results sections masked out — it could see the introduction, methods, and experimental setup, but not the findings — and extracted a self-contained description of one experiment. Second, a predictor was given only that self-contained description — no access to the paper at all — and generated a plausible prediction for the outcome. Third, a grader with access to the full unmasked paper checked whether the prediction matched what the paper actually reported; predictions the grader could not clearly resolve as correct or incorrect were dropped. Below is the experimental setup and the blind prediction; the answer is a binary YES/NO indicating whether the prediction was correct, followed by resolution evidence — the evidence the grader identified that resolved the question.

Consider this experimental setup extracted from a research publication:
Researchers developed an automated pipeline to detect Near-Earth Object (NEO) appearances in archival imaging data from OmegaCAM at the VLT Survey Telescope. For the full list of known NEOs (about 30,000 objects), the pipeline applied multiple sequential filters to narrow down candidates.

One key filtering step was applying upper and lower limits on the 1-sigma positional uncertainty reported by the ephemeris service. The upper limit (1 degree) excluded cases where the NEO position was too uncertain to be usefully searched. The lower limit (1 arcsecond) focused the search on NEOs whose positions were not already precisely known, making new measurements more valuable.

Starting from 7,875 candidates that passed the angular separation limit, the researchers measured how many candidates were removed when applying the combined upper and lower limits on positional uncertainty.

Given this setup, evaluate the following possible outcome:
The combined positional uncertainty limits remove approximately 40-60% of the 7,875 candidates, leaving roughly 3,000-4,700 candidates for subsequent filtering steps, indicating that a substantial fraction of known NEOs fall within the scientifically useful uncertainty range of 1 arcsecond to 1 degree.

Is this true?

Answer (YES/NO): NO